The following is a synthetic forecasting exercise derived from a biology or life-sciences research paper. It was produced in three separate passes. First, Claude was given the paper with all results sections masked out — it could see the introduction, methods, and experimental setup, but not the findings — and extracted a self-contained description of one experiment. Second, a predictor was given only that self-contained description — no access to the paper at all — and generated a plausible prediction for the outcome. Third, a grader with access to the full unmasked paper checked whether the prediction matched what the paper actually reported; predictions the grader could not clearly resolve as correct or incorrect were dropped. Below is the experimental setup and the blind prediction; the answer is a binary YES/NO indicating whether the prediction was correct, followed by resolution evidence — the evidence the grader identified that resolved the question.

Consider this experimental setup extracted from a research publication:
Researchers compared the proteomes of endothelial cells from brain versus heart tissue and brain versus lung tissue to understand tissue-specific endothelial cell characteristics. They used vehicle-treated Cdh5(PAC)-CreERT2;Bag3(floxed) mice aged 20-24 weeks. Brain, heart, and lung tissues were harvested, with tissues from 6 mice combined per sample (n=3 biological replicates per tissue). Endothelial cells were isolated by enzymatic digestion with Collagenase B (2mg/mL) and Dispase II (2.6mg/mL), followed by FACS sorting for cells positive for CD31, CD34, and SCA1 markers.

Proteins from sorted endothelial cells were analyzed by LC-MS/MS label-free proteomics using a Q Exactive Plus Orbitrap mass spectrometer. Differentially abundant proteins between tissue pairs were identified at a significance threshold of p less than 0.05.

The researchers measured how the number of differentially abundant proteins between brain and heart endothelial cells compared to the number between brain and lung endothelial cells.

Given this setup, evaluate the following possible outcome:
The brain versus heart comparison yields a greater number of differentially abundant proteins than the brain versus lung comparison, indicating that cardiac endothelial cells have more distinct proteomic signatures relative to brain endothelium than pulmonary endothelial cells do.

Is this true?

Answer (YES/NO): YES